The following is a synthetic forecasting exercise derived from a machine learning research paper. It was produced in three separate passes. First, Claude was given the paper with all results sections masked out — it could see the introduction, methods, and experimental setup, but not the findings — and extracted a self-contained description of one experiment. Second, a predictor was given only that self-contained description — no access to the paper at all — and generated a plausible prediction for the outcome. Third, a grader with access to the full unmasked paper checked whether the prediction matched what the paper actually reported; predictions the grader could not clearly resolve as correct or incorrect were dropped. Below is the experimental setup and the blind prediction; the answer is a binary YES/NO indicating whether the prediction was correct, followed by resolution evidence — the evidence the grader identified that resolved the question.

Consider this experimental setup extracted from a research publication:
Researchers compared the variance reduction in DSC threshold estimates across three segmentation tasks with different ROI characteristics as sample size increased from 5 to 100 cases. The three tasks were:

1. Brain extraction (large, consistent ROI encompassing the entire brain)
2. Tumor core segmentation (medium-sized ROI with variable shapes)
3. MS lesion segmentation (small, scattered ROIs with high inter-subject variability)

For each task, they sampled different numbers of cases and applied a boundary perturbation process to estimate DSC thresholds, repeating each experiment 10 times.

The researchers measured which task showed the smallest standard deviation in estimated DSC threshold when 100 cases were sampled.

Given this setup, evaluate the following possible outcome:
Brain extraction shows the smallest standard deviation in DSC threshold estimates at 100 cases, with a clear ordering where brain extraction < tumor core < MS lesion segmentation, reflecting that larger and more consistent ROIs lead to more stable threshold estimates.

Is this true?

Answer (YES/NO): NO